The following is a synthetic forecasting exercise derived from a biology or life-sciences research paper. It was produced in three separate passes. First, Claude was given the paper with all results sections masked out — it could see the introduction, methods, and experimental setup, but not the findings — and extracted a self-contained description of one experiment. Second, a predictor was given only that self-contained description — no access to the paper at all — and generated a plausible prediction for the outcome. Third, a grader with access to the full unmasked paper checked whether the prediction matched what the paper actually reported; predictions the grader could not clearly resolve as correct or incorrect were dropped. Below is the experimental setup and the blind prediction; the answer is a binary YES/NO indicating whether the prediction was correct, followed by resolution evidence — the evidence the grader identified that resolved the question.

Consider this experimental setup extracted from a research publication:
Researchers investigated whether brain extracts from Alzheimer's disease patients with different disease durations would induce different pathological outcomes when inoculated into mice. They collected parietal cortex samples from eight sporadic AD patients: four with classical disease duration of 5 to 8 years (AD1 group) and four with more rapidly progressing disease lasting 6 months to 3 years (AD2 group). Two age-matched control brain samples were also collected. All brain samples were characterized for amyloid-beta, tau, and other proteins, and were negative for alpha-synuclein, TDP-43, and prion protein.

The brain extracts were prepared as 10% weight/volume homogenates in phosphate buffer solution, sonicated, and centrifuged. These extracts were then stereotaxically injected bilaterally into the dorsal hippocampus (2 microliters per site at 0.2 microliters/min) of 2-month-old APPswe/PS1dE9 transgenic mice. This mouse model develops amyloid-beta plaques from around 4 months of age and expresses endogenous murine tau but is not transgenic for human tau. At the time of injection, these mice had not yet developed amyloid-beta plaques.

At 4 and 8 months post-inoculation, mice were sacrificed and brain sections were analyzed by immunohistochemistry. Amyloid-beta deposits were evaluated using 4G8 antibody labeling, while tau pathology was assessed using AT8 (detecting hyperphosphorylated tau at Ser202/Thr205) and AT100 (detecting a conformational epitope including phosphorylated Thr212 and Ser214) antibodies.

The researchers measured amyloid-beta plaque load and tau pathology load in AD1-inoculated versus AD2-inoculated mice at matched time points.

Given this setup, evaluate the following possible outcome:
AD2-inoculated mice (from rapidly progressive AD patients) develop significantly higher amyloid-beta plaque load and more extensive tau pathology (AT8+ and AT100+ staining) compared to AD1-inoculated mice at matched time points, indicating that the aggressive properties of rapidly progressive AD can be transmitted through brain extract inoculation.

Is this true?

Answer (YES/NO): NO